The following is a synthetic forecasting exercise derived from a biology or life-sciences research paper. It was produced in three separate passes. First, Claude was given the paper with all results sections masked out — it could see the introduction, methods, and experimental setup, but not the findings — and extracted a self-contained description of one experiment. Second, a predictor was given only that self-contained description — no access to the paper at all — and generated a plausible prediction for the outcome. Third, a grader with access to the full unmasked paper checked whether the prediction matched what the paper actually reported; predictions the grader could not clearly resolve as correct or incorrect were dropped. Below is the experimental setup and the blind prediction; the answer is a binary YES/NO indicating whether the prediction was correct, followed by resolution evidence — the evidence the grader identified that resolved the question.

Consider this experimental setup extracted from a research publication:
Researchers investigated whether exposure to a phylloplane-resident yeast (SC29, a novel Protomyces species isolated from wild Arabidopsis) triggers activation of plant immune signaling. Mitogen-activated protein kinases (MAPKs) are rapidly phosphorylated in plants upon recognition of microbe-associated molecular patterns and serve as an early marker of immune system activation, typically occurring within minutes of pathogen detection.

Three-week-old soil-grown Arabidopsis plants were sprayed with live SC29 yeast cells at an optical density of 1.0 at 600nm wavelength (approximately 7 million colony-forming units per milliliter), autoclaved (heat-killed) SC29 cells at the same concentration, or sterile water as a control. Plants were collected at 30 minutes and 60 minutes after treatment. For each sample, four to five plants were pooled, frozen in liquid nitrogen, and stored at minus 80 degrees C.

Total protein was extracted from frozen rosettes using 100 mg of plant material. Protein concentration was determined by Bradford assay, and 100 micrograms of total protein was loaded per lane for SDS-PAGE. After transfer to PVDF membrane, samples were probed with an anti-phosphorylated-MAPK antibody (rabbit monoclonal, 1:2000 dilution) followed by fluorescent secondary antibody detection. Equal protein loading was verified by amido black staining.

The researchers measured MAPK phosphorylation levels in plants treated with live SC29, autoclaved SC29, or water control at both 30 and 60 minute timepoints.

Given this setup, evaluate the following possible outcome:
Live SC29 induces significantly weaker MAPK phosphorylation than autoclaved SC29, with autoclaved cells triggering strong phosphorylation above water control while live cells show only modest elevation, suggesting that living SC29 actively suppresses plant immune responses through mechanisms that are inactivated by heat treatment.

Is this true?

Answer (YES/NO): NO